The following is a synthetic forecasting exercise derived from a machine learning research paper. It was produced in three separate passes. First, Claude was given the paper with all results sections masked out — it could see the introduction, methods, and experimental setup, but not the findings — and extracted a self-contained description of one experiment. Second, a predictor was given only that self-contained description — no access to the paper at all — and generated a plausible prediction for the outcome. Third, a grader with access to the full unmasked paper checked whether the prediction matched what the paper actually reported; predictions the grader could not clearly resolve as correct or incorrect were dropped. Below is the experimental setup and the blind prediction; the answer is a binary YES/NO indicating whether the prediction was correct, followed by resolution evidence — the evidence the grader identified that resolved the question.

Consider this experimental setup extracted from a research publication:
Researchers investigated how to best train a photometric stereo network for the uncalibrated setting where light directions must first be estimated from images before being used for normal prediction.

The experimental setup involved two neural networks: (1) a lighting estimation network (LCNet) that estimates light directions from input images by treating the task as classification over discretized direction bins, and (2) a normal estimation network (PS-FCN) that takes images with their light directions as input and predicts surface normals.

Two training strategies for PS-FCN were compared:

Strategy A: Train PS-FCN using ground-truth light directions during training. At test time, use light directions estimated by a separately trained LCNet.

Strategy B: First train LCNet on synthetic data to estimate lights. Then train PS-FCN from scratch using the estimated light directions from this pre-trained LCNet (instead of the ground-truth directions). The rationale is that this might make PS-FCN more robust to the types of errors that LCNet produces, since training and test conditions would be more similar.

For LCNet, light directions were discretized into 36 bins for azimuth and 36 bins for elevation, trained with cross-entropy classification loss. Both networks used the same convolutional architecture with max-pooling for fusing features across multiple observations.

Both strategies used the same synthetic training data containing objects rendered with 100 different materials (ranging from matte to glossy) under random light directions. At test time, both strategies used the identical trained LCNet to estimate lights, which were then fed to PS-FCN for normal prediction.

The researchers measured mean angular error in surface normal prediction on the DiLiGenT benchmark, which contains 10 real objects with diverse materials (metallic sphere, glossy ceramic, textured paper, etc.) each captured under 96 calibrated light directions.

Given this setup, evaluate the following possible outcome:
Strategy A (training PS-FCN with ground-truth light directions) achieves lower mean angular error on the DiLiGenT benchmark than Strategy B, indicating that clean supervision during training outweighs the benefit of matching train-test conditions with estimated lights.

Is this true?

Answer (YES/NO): NO